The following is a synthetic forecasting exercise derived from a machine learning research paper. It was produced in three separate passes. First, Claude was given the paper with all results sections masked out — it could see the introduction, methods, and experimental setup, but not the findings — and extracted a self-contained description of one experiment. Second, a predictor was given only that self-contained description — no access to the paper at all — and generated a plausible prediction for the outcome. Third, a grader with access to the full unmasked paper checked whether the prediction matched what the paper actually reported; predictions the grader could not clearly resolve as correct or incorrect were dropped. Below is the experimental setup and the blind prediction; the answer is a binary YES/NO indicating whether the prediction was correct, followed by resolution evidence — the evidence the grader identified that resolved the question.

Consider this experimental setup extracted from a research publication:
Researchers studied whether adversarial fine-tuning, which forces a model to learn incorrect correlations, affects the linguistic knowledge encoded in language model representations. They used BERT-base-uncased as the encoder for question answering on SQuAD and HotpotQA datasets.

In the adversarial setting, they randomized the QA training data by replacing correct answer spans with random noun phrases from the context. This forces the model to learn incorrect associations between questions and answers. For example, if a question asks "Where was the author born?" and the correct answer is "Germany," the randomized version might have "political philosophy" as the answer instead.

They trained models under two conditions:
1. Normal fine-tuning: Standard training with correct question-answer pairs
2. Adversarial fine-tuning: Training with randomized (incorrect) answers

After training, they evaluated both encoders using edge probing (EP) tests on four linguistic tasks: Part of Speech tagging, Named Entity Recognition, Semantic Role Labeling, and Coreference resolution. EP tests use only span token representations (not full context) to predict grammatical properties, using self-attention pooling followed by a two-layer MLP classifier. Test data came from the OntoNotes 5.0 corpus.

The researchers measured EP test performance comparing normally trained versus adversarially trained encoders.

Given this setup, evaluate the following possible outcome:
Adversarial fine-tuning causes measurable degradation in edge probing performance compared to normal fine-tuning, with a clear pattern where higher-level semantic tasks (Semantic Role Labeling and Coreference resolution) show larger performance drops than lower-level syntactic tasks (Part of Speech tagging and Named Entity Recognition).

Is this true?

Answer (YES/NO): NO